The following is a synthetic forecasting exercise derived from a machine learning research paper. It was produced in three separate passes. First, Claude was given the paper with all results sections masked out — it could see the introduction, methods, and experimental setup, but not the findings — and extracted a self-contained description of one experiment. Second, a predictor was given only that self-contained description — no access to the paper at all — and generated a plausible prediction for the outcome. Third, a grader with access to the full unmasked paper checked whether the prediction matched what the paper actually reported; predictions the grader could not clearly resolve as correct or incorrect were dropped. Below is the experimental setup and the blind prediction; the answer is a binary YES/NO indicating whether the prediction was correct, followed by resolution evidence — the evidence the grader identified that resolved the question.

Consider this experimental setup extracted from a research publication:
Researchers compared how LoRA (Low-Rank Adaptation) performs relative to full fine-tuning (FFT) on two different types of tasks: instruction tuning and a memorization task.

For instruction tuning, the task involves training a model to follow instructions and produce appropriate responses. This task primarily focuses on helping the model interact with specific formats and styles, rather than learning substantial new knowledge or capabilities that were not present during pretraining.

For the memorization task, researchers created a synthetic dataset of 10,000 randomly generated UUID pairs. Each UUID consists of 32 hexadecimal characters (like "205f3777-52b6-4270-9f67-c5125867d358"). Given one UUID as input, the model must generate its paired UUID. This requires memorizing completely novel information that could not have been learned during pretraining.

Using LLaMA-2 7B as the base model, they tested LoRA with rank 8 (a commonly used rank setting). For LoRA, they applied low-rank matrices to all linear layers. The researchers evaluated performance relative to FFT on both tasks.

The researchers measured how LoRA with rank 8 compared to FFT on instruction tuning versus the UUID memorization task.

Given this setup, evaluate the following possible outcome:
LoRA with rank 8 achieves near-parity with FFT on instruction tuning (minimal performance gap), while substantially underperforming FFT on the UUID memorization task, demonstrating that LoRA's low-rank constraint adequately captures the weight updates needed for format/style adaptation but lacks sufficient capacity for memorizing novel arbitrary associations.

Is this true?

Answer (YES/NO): YES